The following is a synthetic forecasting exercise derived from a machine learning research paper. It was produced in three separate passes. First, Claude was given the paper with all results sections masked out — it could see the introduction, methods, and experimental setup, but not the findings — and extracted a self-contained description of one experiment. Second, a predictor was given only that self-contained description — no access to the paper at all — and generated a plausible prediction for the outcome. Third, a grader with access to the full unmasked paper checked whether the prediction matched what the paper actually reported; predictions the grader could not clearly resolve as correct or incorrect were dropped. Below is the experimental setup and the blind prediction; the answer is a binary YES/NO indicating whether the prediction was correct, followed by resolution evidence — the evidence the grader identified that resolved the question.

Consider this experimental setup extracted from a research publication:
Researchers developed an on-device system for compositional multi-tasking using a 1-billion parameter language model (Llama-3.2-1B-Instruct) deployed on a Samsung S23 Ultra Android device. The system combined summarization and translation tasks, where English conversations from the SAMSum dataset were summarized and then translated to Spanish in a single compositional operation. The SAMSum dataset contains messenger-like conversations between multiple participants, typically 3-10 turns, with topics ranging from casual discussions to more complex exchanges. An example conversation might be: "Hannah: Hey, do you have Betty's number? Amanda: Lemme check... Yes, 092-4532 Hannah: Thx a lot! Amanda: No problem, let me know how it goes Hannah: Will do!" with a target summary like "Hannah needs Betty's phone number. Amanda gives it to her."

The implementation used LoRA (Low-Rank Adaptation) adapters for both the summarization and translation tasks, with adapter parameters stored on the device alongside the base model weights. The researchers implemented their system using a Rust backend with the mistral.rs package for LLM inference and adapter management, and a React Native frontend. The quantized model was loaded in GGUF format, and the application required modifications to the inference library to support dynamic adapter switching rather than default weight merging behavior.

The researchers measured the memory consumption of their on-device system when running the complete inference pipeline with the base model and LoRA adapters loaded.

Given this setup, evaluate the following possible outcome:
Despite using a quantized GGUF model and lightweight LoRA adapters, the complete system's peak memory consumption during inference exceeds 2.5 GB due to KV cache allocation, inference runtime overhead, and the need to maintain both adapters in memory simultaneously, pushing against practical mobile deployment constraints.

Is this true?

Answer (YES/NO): NO